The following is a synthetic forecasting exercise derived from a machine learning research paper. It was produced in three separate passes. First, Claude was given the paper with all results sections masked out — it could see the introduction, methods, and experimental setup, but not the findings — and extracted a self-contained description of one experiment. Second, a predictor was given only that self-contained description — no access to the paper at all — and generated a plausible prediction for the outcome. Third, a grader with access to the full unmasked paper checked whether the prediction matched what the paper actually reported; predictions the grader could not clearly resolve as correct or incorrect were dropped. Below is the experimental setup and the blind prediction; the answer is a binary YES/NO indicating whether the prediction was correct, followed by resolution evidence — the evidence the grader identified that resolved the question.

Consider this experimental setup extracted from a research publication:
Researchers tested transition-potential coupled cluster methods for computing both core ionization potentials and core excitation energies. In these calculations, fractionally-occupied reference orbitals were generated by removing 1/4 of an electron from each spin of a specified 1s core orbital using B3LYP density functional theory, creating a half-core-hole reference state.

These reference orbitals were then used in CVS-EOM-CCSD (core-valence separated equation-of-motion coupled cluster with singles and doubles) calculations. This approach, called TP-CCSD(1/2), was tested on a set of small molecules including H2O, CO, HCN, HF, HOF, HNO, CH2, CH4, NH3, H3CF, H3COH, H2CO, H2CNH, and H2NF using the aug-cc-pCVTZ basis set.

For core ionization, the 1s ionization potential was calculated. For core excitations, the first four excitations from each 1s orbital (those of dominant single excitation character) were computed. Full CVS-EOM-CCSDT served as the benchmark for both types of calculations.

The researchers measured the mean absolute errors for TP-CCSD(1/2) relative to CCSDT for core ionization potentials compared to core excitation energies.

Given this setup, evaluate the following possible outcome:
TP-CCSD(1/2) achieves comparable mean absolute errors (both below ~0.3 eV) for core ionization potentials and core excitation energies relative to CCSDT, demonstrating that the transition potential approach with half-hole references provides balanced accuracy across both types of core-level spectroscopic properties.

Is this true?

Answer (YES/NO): YES